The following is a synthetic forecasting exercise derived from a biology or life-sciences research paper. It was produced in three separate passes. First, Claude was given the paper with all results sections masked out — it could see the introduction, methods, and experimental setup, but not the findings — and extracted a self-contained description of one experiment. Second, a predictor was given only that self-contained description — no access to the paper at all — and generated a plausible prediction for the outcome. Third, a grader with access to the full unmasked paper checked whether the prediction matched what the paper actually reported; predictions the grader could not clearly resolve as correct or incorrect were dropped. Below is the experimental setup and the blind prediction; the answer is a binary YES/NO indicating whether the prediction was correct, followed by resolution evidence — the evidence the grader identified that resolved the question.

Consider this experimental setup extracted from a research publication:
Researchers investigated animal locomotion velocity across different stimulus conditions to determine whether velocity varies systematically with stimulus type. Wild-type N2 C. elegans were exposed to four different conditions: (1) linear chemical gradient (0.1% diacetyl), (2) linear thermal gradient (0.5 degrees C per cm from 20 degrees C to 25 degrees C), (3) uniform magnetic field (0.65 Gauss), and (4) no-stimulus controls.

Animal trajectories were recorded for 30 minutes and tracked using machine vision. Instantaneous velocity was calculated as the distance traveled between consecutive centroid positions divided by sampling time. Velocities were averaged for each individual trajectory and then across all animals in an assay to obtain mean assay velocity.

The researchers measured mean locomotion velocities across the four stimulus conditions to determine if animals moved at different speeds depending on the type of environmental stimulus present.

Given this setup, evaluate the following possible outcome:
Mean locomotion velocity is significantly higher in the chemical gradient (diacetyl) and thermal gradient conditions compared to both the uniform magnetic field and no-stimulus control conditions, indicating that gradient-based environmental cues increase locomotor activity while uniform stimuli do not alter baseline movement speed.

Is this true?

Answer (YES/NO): NO